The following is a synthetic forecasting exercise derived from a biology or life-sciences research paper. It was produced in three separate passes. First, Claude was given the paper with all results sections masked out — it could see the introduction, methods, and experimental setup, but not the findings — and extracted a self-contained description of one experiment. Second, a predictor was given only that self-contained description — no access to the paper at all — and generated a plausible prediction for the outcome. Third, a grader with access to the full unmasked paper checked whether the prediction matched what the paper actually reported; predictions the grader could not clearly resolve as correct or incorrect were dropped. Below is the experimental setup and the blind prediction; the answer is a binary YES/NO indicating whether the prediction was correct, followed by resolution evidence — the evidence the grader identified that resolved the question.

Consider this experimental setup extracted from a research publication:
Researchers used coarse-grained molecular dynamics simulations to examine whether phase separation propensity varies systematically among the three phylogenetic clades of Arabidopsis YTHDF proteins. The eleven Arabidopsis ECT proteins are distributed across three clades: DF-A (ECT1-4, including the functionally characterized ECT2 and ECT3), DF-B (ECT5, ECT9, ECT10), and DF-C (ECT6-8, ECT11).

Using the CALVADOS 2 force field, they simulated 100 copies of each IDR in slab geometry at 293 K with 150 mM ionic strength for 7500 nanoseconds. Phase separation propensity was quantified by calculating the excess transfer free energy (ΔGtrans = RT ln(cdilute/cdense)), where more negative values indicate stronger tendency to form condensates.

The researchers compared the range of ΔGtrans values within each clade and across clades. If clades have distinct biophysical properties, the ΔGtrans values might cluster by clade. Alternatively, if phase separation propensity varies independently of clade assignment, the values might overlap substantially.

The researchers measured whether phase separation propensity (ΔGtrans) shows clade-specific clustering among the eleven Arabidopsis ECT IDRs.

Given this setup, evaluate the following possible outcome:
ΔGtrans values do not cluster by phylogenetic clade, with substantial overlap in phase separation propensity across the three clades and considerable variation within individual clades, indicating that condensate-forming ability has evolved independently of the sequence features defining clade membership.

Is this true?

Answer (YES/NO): YES